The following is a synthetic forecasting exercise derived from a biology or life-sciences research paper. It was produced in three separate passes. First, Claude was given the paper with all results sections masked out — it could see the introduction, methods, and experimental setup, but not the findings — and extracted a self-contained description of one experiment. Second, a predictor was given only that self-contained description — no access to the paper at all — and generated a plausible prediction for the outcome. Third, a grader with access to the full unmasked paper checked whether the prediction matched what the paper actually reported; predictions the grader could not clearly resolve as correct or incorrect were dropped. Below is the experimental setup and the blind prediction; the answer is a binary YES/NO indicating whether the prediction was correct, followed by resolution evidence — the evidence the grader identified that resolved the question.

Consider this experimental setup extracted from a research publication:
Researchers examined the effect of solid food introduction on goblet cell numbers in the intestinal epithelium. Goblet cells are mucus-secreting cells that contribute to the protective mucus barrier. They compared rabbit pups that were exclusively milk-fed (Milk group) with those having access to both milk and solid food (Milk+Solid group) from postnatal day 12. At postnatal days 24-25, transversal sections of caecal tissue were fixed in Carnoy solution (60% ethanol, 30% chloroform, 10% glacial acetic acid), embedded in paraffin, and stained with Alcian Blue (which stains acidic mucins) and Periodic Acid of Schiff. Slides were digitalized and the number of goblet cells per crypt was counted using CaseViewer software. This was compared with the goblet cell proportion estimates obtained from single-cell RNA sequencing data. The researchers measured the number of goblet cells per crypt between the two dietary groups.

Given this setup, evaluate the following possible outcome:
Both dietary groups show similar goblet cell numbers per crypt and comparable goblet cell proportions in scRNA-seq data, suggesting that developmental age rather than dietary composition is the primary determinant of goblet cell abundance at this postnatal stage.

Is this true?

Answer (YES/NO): NO